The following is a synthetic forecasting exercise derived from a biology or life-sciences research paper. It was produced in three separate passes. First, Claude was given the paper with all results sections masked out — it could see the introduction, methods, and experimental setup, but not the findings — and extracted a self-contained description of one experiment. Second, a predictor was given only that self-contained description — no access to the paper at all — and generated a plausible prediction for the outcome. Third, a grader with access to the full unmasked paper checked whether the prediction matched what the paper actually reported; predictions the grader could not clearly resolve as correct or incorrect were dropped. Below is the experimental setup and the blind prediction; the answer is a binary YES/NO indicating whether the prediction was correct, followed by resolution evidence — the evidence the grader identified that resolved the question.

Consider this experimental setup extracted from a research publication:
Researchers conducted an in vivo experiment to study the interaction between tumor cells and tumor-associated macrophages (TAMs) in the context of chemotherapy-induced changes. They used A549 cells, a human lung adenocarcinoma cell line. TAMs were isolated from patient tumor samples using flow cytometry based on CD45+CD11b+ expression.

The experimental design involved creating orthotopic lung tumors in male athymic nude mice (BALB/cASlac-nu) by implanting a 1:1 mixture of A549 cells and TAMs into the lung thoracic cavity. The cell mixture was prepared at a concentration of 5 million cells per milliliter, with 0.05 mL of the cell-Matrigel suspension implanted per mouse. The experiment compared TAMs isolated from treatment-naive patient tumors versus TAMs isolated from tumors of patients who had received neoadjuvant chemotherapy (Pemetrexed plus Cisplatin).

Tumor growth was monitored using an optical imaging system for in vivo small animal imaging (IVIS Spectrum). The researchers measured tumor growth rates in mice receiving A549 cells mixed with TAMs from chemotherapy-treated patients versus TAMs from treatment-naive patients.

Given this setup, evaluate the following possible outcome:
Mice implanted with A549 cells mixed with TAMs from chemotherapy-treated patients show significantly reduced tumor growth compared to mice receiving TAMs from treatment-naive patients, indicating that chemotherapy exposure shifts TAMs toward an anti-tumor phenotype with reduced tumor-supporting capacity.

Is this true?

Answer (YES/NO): NO